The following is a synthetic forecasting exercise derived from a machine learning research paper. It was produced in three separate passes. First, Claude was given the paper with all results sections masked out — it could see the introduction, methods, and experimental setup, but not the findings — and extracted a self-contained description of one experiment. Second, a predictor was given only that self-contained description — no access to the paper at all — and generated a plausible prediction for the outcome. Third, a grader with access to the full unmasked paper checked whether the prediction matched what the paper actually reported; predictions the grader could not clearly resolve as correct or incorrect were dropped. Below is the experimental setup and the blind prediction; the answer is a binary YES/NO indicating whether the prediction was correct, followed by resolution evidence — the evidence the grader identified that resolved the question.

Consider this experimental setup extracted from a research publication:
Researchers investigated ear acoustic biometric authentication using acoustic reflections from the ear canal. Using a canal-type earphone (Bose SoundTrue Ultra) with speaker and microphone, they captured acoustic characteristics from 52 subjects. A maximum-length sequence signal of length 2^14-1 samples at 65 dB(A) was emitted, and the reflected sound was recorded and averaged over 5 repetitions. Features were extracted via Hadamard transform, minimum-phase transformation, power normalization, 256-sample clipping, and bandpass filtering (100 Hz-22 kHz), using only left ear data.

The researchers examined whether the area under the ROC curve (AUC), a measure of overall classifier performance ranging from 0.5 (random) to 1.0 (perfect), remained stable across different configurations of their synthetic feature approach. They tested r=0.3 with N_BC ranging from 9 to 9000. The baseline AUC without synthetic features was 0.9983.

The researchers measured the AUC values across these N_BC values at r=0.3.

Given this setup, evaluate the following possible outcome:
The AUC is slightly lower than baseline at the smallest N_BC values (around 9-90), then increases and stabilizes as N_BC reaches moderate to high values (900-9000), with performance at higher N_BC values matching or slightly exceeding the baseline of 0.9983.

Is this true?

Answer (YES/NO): NO